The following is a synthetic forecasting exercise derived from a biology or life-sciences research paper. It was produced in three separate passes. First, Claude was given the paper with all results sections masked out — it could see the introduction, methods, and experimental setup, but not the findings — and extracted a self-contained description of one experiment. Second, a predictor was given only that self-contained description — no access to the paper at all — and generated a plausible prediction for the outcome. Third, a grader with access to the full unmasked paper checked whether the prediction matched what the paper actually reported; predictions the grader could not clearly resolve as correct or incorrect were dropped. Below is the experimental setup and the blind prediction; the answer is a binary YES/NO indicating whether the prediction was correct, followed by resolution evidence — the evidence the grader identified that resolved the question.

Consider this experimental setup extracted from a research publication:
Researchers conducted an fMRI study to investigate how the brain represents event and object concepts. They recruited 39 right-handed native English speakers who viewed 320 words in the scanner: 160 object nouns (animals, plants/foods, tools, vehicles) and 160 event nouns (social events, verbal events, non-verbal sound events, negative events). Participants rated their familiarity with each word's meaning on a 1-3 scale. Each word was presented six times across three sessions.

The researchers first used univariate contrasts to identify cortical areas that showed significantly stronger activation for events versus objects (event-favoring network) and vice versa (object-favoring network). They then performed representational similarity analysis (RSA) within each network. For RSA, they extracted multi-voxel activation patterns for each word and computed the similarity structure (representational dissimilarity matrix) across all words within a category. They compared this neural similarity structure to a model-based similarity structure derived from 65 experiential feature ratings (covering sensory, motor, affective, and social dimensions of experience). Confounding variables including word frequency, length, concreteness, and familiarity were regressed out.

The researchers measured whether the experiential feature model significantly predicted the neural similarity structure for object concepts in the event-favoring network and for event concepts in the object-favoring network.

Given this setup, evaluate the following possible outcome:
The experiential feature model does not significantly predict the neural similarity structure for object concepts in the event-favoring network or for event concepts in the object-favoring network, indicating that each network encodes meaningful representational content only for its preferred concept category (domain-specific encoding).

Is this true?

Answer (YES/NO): NO